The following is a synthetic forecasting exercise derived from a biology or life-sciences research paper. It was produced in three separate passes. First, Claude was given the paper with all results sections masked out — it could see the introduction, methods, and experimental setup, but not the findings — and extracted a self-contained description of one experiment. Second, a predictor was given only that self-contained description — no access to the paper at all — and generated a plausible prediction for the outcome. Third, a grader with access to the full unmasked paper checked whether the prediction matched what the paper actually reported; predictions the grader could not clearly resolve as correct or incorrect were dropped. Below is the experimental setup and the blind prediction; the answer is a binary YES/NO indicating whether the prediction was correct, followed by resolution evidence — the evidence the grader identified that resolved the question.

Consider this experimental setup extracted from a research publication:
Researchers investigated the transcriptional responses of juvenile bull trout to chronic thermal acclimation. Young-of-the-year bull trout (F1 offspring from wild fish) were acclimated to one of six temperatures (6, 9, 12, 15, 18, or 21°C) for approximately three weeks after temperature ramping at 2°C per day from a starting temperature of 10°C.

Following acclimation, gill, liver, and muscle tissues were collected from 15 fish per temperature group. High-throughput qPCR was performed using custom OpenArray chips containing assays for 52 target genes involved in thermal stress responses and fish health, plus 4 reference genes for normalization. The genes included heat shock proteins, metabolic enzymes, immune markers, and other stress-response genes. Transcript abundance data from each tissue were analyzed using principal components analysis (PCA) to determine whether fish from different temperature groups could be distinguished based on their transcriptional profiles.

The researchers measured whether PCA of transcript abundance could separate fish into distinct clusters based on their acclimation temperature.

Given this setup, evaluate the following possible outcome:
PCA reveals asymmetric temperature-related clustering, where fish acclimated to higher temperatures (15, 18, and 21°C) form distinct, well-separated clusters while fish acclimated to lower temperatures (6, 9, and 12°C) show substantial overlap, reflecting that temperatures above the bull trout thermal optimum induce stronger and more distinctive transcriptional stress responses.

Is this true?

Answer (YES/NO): NO